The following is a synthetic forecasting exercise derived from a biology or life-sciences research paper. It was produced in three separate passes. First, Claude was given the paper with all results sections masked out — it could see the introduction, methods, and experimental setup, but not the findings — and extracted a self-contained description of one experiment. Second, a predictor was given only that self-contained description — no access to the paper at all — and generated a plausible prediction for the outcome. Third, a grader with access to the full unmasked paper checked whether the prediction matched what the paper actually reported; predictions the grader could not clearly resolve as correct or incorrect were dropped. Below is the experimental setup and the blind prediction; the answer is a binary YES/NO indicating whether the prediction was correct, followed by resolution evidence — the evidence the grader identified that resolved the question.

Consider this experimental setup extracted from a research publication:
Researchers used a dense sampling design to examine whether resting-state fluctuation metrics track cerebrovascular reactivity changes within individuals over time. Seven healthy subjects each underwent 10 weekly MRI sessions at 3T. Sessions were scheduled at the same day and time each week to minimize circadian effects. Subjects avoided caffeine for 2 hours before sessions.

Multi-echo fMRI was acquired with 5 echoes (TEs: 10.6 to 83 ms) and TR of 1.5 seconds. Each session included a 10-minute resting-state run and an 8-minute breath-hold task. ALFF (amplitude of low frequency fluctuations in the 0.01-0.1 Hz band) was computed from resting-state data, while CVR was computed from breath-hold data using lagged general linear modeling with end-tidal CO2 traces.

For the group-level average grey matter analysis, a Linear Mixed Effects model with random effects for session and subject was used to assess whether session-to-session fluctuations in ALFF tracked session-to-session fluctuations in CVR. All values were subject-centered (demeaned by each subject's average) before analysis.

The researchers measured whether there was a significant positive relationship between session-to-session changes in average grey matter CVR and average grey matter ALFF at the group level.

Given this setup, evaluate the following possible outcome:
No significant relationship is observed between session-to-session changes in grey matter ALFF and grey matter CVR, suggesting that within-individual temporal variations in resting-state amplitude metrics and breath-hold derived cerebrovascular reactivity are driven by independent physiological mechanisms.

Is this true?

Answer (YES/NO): YES